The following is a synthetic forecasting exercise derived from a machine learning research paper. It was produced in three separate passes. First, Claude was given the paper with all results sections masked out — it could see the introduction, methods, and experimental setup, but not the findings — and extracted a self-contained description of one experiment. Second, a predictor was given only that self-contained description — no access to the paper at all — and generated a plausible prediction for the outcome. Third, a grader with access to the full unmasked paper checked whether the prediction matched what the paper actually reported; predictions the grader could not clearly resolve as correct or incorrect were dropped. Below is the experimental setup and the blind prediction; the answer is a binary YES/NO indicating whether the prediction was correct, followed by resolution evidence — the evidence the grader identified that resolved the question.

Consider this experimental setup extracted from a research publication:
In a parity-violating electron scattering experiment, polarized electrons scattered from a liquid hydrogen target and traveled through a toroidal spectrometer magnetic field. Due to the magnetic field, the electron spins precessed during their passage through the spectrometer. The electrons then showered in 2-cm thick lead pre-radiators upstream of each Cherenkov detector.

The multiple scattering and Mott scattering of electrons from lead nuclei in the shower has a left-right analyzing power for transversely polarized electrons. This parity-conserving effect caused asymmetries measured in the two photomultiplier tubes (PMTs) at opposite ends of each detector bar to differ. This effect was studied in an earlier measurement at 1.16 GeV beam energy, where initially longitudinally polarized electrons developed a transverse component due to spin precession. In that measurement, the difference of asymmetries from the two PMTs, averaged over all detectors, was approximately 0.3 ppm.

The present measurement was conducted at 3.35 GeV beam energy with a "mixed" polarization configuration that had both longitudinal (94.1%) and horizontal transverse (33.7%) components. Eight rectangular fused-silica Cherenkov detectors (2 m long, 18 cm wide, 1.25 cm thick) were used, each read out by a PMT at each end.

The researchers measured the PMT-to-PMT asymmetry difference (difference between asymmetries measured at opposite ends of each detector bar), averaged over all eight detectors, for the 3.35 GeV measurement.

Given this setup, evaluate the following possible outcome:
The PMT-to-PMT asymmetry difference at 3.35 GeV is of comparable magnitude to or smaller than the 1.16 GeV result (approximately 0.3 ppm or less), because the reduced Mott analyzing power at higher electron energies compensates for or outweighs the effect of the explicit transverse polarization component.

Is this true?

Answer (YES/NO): NO